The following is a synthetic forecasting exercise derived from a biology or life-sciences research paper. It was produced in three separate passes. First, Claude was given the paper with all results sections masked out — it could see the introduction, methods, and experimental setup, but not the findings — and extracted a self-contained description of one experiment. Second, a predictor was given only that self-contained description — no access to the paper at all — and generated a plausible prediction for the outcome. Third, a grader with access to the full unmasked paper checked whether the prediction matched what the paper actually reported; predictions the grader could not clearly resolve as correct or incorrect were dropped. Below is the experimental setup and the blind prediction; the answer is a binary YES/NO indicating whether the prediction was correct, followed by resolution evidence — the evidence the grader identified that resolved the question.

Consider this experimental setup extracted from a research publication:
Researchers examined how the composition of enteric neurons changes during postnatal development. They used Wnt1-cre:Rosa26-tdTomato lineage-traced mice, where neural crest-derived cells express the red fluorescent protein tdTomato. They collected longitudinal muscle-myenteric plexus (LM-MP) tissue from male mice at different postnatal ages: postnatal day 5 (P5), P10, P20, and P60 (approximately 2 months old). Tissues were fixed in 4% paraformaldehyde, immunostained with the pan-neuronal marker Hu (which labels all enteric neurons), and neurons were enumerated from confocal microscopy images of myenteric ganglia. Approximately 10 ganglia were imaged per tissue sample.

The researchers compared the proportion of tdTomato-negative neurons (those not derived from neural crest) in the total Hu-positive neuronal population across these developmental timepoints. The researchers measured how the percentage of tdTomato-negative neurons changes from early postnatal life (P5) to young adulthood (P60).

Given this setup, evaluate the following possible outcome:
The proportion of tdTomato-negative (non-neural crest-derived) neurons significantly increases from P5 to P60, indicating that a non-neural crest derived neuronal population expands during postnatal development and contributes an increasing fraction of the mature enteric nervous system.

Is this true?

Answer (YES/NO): YES